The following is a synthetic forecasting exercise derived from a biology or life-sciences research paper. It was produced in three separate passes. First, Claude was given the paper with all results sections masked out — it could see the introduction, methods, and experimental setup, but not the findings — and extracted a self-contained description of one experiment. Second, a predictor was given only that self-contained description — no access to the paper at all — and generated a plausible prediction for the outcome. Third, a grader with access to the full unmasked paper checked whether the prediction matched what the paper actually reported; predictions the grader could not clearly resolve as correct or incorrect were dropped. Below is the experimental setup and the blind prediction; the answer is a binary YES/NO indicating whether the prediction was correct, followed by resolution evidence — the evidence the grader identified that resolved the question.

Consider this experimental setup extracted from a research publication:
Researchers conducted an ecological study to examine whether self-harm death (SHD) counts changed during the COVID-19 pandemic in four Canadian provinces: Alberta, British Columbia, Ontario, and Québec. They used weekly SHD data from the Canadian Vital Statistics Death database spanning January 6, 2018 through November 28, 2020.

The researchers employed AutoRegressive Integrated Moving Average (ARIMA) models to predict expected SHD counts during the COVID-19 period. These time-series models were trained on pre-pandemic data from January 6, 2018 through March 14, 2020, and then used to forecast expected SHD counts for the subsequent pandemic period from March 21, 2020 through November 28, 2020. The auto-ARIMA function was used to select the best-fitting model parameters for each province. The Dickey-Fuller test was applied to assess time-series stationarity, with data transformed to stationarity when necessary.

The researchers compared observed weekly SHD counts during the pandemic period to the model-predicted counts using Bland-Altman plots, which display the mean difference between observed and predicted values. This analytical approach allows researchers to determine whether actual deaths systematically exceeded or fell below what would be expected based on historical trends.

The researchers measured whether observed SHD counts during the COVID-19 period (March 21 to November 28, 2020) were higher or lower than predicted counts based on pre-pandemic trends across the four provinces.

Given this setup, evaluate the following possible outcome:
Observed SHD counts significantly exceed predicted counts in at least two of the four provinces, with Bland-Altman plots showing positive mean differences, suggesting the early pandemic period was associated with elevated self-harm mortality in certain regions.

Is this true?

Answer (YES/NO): NO